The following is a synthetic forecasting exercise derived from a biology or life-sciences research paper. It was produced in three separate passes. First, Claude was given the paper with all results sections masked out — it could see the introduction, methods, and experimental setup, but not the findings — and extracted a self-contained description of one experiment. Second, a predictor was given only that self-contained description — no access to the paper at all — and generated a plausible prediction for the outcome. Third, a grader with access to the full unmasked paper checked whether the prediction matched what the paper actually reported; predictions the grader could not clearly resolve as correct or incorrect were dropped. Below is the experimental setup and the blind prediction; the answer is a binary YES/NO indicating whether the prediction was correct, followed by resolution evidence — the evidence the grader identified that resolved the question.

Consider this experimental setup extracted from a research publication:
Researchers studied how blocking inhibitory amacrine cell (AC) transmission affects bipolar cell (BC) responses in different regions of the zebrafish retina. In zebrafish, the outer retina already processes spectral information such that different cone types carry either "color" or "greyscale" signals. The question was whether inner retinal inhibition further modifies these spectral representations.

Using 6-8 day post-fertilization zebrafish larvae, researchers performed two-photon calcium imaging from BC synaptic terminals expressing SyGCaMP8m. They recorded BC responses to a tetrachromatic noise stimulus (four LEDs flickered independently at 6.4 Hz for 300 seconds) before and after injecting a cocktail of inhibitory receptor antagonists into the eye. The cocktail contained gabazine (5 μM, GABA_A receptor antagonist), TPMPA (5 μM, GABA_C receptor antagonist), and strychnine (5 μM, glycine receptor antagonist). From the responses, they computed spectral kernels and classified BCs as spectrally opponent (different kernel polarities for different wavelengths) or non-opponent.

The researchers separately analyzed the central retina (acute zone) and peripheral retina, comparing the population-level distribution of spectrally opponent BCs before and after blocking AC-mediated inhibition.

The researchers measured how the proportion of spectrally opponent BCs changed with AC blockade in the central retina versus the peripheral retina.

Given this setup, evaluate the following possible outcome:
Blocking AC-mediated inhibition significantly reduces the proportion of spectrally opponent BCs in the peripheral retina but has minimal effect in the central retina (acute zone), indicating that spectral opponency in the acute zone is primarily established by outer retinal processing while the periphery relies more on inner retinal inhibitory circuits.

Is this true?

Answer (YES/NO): NO